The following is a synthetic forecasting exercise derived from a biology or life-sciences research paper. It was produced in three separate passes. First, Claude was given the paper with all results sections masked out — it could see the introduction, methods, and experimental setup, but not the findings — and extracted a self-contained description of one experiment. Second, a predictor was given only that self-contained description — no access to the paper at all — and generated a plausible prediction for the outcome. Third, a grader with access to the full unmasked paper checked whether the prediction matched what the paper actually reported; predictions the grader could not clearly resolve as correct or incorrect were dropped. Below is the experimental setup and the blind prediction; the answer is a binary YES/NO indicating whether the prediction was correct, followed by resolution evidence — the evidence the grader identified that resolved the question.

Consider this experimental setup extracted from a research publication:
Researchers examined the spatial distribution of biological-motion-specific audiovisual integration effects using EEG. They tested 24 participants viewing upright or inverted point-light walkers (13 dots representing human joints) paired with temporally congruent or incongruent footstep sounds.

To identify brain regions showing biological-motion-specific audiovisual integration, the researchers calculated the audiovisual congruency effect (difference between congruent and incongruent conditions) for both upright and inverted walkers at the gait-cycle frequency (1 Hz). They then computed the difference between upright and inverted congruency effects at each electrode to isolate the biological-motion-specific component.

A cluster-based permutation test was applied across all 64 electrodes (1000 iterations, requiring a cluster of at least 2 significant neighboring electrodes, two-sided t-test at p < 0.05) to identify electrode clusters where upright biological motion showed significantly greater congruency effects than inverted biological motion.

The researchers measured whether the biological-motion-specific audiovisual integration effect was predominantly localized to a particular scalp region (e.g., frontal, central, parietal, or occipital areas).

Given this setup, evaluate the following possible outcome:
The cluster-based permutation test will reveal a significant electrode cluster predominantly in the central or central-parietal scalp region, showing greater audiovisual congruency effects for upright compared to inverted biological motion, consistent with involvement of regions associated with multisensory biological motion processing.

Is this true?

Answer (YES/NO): NO